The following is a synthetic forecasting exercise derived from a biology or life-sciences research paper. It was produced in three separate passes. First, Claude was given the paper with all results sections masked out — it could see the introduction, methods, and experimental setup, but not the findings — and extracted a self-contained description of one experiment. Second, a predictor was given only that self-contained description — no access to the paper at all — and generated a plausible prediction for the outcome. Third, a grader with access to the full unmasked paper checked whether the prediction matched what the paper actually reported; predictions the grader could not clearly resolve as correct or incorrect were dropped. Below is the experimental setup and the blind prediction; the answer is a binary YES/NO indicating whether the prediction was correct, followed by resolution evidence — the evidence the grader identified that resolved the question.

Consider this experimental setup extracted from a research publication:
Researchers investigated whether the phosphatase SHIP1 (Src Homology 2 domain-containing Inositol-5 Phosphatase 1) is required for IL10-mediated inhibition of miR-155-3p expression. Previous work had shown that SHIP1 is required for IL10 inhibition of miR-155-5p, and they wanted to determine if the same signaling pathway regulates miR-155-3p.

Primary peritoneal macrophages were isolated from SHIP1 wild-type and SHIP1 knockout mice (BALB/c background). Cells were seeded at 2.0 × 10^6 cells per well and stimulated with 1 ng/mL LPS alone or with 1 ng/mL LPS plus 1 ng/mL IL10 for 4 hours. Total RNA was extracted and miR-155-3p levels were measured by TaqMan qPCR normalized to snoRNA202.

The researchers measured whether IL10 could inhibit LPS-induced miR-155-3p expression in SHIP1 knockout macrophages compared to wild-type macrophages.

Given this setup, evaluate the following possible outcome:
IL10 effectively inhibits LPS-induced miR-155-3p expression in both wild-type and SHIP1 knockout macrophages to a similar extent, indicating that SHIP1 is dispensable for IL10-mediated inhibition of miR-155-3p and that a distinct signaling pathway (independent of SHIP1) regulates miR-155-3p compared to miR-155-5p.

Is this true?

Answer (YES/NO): NO